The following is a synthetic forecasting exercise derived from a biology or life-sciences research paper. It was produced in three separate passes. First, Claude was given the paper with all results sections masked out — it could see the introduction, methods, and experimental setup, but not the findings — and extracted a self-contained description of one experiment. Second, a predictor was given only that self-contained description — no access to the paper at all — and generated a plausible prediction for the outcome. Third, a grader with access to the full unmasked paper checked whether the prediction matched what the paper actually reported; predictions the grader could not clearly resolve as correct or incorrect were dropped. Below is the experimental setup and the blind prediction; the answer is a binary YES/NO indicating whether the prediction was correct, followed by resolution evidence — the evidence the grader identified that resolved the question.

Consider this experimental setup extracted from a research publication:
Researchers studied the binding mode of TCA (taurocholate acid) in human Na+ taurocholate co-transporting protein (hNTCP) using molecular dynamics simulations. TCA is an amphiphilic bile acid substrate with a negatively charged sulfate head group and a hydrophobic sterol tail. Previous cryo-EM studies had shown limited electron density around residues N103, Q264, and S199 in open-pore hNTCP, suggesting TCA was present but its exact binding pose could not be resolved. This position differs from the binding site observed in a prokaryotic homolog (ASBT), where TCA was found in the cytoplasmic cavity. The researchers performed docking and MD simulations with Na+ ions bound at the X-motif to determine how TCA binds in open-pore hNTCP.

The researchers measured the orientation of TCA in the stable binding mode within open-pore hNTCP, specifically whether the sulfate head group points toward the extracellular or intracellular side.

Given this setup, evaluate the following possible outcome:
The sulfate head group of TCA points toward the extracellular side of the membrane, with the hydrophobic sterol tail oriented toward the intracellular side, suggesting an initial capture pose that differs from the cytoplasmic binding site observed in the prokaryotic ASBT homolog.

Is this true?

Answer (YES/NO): NO